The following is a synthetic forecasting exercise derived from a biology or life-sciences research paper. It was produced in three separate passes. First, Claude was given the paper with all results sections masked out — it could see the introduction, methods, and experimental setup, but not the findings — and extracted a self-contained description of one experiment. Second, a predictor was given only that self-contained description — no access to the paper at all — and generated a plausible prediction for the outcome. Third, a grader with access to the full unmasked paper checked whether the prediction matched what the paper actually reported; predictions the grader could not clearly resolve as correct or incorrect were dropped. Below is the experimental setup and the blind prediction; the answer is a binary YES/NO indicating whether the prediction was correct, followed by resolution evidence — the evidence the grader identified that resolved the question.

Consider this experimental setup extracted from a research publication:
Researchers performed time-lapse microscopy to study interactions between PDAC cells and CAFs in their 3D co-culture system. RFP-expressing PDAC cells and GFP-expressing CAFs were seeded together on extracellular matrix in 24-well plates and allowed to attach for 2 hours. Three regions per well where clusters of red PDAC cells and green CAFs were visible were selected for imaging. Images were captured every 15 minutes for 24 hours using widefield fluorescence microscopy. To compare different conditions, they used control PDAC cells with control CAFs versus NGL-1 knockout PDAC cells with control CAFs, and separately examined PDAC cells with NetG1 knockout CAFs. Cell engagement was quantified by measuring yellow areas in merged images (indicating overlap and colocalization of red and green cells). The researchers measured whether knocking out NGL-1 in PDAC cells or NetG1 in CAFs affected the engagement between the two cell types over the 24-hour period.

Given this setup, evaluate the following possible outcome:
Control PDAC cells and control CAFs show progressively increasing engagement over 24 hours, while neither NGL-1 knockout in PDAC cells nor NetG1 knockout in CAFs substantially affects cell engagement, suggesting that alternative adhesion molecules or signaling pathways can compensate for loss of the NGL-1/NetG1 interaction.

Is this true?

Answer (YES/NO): NO